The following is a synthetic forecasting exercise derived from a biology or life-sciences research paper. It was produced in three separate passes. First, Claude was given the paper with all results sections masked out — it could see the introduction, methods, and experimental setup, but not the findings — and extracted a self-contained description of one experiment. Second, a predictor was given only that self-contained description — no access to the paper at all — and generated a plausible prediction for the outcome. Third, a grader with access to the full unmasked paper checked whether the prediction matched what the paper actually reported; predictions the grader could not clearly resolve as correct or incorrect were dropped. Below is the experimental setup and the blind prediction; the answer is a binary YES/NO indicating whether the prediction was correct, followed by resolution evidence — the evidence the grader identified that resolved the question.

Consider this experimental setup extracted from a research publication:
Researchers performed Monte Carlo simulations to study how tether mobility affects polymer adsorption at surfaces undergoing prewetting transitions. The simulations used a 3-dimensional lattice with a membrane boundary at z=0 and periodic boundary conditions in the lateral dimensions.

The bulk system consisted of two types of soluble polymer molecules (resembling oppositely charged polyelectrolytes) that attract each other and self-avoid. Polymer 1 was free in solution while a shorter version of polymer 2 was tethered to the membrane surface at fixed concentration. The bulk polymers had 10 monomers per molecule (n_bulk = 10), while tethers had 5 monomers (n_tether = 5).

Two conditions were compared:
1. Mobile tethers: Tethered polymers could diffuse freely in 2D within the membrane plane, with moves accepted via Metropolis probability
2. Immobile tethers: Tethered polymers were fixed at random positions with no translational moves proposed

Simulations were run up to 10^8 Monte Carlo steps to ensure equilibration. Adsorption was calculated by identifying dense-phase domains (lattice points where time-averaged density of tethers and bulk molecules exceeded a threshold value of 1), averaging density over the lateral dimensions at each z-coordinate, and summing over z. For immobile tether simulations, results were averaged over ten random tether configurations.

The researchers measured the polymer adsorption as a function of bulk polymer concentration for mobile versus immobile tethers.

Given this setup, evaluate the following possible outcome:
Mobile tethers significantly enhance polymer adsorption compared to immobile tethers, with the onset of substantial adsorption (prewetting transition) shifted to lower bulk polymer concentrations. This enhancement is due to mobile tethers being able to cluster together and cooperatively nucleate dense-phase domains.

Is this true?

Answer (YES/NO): YES